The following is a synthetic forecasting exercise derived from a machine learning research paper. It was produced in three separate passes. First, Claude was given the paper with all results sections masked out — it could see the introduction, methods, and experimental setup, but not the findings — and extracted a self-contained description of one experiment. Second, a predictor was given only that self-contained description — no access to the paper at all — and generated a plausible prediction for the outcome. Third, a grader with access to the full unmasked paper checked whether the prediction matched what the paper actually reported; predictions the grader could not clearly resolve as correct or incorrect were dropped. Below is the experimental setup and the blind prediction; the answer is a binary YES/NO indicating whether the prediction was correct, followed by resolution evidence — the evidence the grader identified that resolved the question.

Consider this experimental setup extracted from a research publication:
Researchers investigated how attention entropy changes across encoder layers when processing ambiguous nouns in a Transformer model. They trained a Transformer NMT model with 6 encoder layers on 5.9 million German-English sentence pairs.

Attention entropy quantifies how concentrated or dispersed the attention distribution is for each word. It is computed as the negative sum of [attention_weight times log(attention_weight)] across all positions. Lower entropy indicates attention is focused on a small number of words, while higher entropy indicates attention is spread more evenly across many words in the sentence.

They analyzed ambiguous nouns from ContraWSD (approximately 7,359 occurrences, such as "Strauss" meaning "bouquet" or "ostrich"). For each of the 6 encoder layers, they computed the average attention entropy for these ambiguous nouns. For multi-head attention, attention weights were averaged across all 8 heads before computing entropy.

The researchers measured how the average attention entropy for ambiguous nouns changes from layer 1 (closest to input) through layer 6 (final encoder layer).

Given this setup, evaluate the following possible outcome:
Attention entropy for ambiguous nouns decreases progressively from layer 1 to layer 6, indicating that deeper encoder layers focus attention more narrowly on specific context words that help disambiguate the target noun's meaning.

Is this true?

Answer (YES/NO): NO